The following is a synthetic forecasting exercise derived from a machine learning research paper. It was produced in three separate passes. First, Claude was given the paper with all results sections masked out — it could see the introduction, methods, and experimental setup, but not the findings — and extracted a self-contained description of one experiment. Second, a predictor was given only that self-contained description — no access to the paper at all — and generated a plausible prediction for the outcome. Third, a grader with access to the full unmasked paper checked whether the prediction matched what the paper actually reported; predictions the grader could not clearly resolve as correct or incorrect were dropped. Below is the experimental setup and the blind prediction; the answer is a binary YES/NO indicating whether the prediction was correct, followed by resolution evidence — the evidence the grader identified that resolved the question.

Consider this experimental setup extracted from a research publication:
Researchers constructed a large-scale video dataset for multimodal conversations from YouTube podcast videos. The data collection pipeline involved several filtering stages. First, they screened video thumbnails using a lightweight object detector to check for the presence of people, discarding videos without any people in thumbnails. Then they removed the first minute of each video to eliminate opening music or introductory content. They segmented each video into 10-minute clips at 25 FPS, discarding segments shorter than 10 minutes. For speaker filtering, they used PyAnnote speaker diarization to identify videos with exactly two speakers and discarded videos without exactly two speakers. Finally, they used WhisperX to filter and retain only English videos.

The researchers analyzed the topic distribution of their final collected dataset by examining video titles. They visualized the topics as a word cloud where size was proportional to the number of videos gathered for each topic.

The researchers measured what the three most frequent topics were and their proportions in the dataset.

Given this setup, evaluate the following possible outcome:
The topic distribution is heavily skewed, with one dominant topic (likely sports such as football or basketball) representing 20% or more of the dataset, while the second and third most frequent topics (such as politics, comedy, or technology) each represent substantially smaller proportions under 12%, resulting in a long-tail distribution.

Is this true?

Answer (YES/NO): NO